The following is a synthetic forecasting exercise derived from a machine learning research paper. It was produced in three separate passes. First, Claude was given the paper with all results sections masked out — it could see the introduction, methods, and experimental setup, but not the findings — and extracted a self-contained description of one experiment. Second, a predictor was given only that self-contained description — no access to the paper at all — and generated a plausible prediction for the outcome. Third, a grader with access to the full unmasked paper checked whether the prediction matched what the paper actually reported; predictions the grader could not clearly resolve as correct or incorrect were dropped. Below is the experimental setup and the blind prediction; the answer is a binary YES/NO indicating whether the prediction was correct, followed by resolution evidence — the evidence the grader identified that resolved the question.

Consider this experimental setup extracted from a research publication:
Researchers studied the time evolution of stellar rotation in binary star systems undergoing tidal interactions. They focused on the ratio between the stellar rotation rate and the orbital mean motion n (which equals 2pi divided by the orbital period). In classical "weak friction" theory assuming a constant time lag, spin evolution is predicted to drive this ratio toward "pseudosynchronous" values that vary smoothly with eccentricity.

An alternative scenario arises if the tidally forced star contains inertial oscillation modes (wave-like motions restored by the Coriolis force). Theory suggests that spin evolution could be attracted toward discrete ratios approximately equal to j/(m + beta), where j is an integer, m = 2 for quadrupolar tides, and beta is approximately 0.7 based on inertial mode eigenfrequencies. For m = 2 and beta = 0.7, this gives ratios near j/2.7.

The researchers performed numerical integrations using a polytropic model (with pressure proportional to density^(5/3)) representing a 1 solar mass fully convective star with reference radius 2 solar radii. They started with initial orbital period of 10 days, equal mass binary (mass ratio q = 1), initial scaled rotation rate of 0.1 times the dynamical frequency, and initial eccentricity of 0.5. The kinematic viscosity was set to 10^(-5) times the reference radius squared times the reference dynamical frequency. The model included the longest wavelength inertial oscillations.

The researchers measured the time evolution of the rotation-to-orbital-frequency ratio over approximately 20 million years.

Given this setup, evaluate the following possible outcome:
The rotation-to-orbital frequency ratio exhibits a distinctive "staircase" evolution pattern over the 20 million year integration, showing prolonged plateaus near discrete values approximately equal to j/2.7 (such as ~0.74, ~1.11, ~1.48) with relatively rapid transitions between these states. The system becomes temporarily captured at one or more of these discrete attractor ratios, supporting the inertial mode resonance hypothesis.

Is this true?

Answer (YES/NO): YES